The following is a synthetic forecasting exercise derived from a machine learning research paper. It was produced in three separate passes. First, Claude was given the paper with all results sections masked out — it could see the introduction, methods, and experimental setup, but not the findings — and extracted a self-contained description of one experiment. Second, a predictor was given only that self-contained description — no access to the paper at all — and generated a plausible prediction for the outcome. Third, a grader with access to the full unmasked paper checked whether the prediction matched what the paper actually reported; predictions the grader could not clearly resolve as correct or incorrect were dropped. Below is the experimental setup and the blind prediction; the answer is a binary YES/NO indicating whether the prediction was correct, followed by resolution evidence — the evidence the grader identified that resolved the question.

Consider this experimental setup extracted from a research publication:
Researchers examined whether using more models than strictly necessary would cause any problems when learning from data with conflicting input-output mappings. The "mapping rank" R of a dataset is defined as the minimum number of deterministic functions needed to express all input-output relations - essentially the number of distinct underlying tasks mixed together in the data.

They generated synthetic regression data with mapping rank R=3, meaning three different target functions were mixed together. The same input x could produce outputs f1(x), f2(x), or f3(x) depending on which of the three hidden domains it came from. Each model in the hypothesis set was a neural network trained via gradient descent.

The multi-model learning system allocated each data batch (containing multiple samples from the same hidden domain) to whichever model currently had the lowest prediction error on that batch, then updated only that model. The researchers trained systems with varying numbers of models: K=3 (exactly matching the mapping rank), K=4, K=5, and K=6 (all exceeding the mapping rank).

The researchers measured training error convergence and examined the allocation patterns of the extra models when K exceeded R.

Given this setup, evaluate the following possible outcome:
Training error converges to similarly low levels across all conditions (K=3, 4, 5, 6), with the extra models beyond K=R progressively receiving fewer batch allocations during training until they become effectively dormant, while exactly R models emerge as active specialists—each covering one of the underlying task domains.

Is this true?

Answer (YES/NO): YES